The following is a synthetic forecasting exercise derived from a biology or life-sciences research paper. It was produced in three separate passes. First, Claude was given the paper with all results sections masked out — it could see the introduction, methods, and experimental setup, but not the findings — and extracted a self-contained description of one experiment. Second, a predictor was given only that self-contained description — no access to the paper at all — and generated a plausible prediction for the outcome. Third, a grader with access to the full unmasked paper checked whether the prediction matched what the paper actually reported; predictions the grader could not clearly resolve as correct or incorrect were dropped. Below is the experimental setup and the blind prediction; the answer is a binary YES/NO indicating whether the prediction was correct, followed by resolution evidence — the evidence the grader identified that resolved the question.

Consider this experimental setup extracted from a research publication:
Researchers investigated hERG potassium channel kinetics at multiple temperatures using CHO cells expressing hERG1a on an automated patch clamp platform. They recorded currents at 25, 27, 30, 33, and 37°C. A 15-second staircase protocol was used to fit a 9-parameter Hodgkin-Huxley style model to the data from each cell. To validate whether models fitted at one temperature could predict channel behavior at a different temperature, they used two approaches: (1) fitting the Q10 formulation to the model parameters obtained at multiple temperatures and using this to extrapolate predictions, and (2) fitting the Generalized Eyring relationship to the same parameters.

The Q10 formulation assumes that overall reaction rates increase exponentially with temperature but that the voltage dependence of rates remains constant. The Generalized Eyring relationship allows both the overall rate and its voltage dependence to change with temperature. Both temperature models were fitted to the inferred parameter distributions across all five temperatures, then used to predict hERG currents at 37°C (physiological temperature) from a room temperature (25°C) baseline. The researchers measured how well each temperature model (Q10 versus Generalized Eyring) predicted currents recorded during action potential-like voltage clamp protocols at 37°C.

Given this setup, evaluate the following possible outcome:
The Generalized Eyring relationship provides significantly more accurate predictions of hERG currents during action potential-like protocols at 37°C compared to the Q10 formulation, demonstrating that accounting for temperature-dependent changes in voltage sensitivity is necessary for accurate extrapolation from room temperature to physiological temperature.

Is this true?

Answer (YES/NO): YES